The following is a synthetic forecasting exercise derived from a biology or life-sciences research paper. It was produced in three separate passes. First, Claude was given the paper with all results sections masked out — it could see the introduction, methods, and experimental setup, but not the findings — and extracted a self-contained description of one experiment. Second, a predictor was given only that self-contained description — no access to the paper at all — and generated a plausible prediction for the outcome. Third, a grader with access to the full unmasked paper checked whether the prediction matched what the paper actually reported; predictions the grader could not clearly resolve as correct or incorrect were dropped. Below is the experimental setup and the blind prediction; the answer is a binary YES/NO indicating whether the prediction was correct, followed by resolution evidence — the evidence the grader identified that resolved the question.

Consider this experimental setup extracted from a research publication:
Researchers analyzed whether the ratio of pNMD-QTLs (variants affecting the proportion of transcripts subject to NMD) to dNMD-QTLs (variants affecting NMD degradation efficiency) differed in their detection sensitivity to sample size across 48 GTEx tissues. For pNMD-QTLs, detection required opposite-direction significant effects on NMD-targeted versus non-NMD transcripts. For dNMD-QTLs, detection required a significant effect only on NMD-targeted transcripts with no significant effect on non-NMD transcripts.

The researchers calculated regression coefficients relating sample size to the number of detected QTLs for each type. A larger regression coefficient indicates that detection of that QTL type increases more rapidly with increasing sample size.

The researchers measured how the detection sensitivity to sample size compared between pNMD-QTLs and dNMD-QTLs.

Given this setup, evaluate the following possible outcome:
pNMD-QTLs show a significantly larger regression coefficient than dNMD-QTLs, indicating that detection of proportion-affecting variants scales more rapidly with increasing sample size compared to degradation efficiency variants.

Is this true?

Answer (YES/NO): NO